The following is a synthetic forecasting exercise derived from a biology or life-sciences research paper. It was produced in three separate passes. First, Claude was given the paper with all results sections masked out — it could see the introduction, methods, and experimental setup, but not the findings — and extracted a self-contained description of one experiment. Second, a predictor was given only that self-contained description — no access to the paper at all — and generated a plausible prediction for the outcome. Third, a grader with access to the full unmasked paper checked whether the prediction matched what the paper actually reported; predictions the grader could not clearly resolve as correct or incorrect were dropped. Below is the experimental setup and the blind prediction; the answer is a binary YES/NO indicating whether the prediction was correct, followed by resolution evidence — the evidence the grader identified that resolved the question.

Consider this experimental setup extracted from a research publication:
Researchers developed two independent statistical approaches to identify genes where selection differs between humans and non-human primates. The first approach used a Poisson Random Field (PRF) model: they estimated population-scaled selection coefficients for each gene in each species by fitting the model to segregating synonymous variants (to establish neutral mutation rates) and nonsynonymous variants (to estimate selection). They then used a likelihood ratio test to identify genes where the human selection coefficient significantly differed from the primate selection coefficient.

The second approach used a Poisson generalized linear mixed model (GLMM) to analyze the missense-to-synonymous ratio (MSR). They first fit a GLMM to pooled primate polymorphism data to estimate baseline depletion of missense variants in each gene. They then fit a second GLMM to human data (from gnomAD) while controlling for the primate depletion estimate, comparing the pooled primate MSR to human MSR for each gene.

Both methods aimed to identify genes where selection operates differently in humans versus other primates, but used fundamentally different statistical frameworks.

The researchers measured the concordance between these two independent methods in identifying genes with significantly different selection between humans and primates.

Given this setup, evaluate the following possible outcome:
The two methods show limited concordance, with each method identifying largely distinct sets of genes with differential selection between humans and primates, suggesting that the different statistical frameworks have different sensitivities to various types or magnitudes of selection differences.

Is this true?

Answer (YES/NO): NO